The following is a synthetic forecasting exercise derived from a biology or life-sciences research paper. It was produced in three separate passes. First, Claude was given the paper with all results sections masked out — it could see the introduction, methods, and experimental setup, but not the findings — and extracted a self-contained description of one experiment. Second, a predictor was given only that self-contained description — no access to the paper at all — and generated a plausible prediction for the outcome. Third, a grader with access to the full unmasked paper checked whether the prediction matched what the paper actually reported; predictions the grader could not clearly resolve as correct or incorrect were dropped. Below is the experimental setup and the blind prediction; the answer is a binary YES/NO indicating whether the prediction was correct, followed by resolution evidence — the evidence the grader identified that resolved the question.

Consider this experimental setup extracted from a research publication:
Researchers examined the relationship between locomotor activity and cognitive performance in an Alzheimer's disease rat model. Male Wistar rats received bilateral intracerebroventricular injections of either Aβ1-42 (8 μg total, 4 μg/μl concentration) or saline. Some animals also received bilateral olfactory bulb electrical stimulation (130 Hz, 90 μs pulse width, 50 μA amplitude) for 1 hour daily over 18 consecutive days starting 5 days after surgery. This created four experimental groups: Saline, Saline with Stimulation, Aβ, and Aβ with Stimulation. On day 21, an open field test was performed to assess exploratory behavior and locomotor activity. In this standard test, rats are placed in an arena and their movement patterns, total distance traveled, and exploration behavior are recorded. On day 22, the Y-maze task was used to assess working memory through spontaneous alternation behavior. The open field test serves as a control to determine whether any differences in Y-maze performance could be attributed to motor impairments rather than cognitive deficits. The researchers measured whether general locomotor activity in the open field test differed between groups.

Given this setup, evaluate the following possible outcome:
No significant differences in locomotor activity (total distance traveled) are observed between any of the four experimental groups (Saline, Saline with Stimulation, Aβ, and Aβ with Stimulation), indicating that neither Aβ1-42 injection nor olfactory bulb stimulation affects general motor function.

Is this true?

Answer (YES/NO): YES